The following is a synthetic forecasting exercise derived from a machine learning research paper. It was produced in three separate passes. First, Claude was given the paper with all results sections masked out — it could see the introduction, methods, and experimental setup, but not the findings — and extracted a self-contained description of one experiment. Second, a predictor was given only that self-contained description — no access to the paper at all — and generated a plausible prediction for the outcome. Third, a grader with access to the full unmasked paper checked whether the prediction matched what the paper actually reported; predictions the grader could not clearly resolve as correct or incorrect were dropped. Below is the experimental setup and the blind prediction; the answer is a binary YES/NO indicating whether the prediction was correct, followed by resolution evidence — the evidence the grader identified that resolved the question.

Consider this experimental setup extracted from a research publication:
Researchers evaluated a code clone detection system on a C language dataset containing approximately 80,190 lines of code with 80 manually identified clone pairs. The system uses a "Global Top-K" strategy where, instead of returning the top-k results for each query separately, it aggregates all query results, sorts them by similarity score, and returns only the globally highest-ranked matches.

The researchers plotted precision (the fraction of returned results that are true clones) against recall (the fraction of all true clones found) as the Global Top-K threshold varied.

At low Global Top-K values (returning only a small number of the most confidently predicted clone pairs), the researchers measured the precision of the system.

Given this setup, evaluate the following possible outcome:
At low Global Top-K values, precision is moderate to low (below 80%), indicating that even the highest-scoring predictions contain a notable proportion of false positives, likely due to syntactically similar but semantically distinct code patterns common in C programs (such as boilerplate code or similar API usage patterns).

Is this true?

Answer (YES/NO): NO